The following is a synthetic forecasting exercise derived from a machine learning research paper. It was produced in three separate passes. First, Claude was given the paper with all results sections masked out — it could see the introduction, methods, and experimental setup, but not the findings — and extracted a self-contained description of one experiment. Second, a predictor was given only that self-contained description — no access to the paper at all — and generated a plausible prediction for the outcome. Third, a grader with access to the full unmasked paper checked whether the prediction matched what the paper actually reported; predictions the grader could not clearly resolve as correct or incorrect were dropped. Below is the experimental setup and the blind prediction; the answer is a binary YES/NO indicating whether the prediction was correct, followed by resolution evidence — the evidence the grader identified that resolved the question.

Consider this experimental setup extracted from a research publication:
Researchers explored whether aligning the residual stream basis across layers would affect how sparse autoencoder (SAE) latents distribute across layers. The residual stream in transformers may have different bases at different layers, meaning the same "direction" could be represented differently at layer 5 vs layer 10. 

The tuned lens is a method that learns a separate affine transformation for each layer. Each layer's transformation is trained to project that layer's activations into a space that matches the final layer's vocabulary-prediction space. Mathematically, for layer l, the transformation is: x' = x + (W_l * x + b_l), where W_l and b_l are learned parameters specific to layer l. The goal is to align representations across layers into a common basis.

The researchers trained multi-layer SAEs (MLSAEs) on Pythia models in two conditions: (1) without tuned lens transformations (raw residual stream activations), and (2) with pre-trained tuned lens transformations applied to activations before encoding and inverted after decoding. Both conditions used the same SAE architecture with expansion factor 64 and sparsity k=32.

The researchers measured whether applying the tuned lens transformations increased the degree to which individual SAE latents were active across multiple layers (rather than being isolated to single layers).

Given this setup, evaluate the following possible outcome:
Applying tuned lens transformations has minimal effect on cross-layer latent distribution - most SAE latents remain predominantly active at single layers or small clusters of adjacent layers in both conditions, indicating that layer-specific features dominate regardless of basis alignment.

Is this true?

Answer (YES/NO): NO